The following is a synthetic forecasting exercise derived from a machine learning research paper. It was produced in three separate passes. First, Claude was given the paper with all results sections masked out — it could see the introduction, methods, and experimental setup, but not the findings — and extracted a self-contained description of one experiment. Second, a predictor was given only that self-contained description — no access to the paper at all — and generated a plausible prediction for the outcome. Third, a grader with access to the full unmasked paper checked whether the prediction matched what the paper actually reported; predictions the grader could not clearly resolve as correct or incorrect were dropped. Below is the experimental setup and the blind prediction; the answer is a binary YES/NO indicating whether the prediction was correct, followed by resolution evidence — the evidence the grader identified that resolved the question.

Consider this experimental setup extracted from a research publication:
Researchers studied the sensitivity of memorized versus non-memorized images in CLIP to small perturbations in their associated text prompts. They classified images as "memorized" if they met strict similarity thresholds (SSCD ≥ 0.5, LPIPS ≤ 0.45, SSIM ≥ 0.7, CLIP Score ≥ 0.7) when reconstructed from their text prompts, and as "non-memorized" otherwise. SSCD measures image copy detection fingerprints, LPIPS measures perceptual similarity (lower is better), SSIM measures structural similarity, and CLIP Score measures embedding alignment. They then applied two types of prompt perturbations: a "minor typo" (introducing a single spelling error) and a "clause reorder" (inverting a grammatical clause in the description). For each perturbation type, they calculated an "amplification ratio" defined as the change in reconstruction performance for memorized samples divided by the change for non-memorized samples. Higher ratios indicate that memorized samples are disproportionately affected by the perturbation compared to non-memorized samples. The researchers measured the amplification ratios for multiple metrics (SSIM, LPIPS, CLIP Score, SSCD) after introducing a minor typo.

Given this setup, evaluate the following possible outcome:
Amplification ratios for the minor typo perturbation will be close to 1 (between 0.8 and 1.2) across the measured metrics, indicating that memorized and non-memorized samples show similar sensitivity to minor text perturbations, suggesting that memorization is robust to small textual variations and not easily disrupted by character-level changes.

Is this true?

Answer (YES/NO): NO